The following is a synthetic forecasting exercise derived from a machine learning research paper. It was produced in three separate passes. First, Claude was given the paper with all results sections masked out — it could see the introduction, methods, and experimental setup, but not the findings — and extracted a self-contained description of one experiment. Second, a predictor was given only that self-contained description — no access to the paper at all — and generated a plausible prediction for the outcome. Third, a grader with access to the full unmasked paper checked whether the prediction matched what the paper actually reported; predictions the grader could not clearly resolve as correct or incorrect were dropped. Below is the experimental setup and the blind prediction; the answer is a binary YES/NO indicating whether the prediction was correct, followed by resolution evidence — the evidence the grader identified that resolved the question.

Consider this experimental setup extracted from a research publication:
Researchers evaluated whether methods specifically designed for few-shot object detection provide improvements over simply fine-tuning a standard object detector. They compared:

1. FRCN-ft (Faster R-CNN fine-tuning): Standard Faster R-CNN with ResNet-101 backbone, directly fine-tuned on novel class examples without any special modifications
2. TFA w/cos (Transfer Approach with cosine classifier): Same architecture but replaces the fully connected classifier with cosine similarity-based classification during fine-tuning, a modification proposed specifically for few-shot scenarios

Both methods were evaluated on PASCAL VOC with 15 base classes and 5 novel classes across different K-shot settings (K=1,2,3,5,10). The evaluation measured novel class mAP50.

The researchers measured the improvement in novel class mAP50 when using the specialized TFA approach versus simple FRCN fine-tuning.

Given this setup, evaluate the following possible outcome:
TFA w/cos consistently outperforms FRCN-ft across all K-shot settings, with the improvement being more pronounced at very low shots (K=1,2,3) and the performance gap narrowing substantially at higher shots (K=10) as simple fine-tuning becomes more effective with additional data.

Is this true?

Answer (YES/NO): NO